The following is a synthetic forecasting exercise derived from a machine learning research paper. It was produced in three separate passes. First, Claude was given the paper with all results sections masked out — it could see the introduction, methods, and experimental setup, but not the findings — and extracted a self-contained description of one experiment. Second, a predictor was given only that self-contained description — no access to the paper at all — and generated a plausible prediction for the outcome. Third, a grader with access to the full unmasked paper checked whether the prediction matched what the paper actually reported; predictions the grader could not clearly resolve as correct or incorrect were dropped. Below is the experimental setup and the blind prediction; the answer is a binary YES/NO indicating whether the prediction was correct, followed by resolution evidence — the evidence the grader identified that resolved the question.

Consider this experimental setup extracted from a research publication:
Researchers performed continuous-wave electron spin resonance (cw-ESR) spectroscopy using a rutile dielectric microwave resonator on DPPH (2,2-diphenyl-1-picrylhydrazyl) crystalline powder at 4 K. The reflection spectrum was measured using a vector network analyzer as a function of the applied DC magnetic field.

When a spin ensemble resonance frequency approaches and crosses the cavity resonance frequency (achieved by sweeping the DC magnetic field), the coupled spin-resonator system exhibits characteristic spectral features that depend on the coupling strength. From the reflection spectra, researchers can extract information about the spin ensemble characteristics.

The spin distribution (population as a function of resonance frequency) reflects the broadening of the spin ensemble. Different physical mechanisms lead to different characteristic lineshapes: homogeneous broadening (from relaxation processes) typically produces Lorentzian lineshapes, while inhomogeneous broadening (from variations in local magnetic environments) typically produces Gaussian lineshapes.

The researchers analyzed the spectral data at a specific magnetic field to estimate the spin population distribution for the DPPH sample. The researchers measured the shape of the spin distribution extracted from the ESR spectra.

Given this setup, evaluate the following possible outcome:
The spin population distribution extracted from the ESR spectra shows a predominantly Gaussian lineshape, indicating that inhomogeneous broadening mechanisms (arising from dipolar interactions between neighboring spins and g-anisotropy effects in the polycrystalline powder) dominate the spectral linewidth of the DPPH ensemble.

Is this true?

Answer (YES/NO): NO